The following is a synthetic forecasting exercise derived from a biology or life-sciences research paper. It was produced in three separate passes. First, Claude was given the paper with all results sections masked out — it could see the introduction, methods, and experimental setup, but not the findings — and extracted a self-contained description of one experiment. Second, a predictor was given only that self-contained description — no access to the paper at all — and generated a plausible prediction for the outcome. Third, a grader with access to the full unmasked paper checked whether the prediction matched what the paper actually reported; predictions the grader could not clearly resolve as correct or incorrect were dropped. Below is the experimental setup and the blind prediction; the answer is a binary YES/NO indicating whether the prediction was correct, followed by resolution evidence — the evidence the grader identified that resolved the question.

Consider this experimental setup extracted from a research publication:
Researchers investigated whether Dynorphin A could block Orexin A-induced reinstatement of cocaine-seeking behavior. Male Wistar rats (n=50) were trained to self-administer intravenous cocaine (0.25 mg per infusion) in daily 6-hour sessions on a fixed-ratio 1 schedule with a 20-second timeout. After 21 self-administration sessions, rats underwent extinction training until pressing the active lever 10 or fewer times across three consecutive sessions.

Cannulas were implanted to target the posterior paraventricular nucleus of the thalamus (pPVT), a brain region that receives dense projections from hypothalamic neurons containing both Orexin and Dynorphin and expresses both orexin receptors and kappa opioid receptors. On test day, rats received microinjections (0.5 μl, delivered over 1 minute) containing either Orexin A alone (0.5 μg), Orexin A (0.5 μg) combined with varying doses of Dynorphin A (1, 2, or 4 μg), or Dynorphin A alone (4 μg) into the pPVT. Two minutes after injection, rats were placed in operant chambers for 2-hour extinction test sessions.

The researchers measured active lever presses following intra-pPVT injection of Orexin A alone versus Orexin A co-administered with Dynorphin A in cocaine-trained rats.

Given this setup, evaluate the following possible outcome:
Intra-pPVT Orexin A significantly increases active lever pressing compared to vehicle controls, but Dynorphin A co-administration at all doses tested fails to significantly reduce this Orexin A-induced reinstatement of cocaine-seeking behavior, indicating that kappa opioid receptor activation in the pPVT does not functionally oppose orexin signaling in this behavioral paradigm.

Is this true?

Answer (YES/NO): NO